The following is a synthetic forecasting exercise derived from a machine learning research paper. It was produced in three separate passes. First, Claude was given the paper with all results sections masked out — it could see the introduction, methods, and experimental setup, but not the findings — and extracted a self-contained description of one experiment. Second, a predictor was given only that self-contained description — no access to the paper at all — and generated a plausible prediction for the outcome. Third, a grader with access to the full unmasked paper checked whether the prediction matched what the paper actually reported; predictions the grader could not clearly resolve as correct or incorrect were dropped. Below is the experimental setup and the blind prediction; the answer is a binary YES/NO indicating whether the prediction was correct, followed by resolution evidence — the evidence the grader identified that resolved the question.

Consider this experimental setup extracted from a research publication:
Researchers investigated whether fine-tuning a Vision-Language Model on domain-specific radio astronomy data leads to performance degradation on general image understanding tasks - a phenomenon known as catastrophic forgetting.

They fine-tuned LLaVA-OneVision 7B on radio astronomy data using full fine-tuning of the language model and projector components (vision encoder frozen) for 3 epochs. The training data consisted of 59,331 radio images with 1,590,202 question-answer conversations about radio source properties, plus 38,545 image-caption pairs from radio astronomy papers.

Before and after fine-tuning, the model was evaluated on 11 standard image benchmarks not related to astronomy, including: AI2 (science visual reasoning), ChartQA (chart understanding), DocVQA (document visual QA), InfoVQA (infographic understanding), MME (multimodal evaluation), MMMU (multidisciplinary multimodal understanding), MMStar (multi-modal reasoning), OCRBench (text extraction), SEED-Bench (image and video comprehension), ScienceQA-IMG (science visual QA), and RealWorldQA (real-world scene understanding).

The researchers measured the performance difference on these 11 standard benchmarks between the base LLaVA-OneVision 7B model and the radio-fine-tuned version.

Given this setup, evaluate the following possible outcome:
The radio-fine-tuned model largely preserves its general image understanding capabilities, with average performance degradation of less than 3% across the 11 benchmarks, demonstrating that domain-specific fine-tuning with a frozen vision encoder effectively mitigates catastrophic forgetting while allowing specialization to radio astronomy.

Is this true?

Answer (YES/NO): NO